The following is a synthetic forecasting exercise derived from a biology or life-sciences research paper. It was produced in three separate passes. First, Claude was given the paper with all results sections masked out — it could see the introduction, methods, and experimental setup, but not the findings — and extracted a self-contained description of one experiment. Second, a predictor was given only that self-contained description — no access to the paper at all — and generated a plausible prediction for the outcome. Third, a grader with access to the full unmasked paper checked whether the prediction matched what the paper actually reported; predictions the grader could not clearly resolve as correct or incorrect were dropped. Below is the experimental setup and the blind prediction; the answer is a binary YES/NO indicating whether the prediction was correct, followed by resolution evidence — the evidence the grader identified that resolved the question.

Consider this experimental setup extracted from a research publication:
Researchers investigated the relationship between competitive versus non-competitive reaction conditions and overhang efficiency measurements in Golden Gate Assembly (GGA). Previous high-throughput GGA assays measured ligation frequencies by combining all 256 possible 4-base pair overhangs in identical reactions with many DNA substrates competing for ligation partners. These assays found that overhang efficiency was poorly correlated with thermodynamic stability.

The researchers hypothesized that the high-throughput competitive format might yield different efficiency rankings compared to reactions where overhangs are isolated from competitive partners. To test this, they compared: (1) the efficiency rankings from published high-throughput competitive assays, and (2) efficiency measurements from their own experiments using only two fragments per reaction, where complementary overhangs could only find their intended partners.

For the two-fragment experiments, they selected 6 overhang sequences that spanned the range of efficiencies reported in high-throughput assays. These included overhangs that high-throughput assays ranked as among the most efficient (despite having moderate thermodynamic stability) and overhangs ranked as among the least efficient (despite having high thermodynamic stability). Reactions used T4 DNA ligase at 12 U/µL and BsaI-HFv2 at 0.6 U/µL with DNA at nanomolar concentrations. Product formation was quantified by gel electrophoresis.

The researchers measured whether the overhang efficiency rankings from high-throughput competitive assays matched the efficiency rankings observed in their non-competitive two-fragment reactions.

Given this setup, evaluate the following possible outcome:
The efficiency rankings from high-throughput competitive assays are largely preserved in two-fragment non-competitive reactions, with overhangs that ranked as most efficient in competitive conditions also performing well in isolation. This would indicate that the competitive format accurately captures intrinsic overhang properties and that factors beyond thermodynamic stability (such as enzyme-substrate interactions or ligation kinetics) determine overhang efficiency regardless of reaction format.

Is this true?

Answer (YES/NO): NO